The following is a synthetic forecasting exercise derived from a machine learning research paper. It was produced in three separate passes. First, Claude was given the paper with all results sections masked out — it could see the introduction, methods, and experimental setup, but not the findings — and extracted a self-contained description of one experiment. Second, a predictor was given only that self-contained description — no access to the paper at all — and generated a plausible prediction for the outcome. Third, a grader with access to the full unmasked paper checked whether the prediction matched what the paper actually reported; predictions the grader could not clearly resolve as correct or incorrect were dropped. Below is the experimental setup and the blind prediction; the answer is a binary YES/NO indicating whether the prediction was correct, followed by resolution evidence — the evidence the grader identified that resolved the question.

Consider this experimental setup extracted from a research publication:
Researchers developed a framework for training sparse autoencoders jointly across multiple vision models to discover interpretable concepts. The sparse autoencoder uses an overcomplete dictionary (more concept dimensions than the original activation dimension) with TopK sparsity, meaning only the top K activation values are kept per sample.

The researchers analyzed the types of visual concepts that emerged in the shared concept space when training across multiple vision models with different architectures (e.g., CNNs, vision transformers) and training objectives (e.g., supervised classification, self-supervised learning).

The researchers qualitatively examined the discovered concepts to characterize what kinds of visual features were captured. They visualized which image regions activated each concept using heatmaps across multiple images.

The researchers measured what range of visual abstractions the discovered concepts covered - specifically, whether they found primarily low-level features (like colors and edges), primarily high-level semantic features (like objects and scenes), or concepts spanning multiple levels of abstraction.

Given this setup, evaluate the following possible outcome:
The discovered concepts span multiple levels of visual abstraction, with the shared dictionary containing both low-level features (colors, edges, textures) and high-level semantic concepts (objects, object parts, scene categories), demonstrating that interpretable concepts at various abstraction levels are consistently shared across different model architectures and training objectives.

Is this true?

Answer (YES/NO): YES